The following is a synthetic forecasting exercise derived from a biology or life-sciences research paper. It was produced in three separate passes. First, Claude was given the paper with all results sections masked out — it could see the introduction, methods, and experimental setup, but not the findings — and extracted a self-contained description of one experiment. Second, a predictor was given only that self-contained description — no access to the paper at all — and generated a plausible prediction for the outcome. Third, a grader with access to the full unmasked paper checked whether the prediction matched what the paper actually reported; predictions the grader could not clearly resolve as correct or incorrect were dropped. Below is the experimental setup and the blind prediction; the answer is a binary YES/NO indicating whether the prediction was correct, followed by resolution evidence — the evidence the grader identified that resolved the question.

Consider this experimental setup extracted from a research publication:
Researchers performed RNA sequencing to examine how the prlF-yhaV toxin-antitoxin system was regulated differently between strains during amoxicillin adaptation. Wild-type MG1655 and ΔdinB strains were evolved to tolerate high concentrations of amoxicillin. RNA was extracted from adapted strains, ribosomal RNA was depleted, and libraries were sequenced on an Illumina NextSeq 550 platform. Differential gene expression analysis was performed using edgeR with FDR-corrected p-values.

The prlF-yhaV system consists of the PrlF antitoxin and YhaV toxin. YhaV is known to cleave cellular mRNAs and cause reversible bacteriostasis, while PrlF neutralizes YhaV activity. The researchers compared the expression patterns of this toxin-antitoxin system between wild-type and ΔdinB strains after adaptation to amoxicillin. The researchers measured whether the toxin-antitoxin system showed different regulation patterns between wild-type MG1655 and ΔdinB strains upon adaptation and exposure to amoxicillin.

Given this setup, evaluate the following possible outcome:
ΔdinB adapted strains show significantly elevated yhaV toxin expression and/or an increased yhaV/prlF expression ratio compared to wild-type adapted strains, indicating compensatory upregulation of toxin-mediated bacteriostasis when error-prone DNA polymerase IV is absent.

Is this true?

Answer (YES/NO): NO